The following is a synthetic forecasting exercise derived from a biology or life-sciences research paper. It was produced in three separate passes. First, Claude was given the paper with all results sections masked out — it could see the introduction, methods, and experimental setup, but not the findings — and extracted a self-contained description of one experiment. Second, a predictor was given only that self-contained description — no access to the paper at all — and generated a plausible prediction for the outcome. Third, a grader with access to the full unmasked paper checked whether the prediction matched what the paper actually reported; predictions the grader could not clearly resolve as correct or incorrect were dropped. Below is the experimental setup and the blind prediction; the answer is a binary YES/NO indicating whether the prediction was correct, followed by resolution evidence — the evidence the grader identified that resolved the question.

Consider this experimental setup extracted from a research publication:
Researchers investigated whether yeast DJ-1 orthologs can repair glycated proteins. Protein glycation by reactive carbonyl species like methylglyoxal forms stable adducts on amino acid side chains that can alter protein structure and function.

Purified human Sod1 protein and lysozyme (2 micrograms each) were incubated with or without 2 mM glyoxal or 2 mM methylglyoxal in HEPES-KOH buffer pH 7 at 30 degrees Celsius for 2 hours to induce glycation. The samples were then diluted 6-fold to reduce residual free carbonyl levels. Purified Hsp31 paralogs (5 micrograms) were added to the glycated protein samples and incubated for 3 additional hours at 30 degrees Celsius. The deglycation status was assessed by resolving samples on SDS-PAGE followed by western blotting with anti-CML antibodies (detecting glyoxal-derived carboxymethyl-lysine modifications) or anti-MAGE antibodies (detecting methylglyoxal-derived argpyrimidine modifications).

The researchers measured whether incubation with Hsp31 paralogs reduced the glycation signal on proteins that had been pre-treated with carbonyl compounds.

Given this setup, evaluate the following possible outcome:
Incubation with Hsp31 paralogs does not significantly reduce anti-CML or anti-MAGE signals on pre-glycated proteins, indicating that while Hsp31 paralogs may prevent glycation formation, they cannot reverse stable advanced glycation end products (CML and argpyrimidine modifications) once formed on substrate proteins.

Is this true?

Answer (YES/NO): NO